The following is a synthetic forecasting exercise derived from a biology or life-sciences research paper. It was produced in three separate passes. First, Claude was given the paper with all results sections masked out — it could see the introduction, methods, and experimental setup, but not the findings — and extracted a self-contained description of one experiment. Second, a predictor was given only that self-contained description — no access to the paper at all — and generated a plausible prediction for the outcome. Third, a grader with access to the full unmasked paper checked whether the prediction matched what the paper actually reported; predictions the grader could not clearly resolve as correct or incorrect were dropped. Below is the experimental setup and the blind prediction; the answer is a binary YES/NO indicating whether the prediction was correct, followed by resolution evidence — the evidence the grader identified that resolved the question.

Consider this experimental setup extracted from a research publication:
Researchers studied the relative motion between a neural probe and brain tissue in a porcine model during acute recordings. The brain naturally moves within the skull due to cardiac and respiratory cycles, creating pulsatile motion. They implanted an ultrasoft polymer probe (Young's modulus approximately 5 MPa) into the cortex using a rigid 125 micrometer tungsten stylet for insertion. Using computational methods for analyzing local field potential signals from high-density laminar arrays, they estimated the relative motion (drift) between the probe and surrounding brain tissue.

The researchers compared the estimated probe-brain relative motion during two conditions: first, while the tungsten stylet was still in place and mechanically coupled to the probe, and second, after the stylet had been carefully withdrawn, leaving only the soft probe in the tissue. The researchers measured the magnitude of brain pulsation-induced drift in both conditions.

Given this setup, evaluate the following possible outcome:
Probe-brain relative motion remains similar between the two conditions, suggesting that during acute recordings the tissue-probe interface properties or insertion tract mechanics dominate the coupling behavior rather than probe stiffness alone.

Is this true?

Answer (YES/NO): NO